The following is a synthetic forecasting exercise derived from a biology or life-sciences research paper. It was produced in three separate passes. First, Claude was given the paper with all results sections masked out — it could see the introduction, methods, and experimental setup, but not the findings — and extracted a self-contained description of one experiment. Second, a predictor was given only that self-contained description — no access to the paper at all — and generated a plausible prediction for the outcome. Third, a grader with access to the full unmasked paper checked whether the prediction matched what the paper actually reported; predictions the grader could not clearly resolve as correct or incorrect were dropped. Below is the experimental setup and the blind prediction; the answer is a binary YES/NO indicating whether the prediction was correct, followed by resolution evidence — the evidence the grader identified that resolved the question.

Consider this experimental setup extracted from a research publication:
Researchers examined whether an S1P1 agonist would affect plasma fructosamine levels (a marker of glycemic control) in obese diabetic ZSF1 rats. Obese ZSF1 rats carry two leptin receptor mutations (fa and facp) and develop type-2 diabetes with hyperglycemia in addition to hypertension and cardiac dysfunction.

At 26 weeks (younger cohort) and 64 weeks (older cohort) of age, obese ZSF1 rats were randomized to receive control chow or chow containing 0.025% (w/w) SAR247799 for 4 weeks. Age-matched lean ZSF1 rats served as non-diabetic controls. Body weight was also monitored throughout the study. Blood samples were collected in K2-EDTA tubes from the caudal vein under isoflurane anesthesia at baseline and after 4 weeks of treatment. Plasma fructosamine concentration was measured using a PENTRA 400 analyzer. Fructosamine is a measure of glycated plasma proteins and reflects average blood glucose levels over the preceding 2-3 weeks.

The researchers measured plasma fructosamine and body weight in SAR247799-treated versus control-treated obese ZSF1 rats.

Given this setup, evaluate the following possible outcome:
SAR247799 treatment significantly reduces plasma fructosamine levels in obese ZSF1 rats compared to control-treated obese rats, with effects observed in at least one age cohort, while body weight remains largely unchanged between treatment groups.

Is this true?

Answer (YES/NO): NO